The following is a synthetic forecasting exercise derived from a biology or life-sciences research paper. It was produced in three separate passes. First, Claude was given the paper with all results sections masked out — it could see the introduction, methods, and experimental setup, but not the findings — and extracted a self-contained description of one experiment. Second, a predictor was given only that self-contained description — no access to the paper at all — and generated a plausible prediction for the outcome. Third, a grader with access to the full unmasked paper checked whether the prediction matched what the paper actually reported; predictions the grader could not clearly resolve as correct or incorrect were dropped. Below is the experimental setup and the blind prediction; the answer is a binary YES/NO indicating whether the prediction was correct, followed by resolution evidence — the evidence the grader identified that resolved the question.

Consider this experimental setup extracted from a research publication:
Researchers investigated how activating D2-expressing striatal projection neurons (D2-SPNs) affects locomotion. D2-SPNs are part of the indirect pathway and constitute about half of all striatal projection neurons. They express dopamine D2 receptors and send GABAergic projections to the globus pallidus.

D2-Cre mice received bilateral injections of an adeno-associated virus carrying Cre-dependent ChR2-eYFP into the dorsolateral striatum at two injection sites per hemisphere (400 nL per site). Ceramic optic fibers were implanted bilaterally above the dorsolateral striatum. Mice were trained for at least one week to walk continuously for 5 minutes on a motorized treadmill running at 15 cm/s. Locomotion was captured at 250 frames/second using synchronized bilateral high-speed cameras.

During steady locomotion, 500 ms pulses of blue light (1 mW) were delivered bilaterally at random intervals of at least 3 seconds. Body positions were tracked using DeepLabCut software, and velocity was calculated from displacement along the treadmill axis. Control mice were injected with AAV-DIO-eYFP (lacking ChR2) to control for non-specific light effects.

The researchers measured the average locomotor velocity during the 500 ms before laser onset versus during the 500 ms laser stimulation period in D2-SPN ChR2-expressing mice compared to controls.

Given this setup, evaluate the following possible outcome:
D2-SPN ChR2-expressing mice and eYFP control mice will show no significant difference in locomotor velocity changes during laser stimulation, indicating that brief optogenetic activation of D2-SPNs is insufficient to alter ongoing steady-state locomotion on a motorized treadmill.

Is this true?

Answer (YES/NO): NO